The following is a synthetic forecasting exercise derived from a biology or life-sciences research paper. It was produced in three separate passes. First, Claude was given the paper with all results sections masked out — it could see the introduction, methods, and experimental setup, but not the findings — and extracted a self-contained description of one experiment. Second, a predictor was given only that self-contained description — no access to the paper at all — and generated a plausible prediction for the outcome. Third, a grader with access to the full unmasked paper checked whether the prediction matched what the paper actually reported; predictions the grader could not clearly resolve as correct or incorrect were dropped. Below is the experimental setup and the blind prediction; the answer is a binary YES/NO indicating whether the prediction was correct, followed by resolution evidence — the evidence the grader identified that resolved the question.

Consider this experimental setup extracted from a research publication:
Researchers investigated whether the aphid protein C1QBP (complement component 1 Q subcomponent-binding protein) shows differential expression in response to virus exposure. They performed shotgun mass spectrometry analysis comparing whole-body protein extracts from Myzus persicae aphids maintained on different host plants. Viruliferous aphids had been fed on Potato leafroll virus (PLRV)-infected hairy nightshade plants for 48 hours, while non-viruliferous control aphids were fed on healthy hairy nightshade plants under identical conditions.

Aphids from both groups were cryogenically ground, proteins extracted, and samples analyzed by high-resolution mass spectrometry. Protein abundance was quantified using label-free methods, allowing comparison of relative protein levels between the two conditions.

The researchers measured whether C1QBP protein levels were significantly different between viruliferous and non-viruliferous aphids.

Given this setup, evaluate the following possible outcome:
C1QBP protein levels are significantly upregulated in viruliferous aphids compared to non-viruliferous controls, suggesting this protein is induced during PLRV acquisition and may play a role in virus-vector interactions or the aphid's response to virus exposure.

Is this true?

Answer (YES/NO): NO